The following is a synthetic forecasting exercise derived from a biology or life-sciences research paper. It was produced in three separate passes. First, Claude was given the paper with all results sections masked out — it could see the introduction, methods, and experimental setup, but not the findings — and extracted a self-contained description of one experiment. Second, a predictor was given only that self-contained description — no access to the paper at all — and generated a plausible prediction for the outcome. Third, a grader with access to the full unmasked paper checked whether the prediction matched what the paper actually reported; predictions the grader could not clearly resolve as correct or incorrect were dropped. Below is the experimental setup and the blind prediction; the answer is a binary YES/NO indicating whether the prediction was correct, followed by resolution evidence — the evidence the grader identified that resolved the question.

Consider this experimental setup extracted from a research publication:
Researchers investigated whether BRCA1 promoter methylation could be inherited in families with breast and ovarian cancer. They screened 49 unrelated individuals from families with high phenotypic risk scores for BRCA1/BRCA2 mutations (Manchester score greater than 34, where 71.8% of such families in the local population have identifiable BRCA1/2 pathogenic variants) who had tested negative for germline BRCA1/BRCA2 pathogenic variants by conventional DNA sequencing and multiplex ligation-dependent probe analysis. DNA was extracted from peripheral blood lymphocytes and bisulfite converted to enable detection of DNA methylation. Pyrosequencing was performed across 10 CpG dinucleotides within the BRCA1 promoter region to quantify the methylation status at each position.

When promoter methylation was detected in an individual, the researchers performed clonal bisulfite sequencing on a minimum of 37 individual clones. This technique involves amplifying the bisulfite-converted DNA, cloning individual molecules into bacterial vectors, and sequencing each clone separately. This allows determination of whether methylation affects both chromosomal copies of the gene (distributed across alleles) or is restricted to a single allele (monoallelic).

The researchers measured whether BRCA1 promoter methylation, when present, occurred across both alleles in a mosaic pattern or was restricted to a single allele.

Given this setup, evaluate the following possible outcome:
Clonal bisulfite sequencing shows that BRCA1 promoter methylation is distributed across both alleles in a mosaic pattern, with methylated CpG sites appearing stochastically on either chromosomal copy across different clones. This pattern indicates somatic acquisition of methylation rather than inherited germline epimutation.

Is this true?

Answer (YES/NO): NO